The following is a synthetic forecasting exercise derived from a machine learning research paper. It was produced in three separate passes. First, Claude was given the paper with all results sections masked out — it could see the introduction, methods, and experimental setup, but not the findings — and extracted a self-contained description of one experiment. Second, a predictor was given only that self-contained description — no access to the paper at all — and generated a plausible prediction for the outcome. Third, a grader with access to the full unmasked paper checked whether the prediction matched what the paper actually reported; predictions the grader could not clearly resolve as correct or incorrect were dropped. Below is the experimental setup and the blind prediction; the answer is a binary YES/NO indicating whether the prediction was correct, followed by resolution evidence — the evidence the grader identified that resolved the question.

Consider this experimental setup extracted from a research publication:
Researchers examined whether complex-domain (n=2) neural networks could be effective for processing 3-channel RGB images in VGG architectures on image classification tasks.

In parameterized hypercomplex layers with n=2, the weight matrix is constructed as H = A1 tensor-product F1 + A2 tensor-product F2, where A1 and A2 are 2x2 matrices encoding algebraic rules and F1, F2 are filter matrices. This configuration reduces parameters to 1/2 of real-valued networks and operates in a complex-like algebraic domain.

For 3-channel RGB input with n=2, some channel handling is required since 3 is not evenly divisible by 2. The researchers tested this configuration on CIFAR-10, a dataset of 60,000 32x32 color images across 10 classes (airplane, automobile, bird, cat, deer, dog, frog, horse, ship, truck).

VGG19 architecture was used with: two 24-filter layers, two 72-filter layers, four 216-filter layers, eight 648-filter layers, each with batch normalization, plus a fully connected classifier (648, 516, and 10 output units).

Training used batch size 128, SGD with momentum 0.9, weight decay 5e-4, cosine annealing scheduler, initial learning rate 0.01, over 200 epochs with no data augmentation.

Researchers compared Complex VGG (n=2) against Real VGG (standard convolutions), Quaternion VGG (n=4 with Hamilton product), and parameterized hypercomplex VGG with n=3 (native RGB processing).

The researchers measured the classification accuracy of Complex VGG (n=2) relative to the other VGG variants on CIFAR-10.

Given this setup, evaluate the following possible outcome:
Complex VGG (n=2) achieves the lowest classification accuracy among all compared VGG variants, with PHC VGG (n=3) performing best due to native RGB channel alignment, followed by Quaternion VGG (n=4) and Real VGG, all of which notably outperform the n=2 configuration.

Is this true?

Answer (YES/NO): NO